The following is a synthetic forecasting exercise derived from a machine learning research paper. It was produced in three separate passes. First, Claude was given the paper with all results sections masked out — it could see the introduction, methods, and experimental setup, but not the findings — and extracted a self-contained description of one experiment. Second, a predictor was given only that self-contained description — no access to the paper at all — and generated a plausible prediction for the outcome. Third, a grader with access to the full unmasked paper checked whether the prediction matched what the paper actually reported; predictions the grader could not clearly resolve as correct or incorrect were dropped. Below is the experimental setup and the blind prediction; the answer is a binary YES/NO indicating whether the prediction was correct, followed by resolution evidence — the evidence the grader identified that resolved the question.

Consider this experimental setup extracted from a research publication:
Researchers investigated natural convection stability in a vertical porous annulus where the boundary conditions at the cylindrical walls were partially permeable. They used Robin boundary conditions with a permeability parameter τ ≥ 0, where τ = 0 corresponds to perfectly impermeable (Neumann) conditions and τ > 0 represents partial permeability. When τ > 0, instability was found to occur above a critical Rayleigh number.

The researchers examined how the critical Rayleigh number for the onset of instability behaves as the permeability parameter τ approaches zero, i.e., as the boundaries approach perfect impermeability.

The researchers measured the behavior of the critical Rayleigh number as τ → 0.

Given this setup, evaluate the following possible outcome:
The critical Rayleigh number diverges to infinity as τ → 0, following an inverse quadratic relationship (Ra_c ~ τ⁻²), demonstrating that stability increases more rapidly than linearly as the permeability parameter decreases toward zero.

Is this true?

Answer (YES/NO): NO